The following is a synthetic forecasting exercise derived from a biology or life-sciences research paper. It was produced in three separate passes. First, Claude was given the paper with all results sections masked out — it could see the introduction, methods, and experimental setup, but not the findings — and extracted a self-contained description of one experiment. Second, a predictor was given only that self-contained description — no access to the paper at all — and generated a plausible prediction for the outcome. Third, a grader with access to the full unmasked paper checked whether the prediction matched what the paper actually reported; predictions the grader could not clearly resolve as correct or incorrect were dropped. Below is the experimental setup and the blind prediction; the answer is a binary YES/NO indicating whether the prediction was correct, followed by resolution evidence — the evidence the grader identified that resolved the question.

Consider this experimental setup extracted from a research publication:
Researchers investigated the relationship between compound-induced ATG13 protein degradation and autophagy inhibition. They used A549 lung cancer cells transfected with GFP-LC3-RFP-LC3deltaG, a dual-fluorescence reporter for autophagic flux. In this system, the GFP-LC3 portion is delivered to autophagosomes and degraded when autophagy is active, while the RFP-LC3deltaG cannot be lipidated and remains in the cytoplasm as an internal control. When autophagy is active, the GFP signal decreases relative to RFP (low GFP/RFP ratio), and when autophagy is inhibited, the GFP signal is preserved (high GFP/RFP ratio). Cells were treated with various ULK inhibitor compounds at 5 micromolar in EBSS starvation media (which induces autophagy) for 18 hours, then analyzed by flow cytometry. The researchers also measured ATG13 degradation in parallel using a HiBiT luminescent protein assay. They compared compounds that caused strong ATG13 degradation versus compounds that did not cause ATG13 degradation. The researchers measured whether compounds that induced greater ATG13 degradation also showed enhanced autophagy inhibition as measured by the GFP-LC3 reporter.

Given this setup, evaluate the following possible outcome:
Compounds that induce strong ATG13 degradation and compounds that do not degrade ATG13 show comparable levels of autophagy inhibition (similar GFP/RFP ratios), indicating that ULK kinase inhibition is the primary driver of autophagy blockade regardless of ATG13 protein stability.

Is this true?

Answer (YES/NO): NO